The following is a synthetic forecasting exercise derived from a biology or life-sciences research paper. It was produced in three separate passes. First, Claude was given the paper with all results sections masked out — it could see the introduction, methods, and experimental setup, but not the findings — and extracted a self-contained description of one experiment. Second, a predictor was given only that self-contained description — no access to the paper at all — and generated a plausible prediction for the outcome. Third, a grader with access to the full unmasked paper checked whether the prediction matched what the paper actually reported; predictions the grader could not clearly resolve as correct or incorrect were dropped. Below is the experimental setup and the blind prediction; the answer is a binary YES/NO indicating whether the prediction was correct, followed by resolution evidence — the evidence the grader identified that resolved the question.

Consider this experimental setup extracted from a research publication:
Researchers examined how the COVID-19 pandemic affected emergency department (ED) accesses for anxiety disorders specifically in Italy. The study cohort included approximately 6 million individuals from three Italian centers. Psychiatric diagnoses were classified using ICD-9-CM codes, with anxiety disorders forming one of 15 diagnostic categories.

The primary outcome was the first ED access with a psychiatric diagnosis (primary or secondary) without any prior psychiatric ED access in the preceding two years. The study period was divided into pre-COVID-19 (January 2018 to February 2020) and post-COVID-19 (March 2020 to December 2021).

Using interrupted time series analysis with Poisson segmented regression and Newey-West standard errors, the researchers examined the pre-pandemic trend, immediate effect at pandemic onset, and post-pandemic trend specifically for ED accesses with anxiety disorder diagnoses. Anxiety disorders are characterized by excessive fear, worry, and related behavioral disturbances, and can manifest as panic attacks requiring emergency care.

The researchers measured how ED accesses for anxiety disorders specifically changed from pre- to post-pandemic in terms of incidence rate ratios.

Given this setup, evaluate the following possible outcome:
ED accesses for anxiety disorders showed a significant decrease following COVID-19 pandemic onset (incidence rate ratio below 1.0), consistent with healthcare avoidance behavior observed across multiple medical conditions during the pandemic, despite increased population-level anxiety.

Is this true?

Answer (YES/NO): YES